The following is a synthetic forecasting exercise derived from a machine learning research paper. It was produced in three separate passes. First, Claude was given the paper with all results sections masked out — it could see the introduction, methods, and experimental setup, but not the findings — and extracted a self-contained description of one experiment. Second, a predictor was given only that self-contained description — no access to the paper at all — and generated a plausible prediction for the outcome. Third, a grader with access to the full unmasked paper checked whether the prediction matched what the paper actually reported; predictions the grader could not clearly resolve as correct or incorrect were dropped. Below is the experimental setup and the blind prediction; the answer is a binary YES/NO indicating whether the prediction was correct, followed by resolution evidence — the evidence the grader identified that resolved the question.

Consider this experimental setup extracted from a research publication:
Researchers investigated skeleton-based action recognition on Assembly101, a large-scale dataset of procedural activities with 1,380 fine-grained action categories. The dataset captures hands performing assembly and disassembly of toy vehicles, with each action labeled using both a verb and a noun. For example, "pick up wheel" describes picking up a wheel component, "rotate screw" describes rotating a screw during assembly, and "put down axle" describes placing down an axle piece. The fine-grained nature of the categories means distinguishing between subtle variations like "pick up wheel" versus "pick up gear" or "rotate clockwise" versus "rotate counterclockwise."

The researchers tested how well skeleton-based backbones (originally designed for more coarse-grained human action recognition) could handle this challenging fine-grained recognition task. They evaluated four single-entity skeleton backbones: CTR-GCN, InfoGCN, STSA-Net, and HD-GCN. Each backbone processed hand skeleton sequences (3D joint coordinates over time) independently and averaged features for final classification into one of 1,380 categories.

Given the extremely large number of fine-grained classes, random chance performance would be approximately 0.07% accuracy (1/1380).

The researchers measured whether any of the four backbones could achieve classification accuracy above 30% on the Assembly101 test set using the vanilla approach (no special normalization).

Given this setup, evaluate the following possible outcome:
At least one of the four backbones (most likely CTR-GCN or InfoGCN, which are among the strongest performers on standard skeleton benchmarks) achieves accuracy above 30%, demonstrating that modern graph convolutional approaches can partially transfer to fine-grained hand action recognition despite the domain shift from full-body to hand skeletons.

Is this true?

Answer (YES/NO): NO